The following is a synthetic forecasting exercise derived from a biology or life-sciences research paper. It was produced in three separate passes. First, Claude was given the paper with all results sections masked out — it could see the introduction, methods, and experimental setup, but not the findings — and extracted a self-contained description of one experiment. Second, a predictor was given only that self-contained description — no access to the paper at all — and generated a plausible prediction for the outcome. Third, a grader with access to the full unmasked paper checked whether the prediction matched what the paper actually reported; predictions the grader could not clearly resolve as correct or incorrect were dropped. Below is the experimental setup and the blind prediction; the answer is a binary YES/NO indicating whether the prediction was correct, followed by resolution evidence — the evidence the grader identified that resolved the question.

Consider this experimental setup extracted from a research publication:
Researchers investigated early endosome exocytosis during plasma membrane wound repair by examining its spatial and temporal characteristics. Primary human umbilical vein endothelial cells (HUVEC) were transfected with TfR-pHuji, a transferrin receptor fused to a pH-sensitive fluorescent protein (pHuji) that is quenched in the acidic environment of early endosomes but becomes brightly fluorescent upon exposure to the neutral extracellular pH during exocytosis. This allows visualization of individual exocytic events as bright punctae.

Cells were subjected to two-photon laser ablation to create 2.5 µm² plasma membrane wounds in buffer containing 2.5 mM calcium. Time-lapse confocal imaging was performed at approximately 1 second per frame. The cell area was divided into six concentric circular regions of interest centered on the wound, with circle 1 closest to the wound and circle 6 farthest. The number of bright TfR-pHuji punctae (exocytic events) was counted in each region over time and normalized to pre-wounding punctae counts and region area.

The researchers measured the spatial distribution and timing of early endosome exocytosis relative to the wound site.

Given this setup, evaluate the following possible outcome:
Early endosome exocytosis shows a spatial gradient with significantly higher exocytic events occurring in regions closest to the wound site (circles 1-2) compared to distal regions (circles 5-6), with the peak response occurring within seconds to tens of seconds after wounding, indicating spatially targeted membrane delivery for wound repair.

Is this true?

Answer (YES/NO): YES